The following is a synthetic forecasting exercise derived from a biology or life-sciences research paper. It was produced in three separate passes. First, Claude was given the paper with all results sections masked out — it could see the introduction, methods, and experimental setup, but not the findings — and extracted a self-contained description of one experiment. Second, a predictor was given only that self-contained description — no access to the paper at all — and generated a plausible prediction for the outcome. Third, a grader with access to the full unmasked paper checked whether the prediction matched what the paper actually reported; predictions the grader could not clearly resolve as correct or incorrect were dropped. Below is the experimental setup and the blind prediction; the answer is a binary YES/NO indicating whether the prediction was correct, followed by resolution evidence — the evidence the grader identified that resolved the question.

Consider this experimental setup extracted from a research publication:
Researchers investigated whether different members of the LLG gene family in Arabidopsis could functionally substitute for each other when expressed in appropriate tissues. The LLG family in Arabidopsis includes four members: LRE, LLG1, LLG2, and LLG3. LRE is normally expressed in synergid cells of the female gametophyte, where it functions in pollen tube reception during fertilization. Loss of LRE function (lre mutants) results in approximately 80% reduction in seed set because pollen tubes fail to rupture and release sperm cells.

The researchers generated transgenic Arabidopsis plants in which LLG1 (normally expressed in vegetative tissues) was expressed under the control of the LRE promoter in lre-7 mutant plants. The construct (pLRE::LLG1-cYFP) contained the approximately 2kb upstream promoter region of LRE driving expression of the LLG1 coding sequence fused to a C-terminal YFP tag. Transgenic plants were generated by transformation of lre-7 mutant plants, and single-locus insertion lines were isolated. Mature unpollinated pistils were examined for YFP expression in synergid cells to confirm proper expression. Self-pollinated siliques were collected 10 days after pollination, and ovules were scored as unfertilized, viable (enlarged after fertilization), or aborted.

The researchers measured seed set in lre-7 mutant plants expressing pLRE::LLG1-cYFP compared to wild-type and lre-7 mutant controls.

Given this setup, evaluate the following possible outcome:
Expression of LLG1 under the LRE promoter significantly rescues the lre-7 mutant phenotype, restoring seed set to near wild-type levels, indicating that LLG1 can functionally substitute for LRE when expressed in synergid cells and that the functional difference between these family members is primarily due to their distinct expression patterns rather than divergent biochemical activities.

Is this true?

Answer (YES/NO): YES